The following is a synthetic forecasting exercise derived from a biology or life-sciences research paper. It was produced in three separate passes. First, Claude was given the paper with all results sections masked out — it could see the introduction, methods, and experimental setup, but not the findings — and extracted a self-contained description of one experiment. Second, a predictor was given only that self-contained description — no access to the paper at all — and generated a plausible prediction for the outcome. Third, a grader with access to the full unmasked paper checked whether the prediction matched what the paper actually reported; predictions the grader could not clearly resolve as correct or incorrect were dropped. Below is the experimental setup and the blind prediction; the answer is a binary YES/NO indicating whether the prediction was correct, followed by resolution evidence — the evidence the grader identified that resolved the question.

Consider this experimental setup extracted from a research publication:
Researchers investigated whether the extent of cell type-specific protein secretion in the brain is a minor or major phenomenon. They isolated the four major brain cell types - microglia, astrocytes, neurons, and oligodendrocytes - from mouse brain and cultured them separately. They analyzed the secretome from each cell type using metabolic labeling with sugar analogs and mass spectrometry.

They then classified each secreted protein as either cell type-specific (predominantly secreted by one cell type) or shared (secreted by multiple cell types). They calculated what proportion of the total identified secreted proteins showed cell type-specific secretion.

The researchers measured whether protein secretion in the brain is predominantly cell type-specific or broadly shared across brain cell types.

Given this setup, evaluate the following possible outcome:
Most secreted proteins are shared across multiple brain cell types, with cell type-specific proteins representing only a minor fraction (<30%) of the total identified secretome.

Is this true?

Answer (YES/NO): NO